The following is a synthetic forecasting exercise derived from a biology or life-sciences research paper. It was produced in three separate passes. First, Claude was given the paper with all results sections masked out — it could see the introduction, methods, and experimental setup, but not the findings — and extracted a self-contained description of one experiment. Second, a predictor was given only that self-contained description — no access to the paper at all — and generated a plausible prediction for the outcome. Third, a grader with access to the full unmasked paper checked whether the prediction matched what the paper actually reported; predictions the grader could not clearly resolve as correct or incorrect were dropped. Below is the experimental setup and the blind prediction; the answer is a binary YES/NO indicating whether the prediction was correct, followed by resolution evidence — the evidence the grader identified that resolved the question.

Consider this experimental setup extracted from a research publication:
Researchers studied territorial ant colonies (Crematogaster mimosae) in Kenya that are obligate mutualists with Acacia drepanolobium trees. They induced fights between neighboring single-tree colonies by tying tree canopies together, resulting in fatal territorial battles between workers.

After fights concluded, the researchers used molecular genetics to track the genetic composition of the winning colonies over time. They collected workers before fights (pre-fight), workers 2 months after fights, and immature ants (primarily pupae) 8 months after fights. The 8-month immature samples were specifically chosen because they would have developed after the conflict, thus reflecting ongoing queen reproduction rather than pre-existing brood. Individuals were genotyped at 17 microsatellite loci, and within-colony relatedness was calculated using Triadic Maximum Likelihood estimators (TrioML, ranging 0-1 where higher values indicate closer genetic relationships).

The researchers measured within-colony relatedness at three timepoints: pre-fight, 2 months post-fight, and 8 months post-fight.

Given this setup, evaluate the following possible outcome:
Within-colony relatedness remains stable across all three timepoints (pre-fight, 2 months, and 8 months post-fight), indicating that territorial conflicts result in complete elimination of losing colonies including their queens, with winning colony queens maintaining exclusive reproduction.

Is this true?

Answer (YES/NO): NO